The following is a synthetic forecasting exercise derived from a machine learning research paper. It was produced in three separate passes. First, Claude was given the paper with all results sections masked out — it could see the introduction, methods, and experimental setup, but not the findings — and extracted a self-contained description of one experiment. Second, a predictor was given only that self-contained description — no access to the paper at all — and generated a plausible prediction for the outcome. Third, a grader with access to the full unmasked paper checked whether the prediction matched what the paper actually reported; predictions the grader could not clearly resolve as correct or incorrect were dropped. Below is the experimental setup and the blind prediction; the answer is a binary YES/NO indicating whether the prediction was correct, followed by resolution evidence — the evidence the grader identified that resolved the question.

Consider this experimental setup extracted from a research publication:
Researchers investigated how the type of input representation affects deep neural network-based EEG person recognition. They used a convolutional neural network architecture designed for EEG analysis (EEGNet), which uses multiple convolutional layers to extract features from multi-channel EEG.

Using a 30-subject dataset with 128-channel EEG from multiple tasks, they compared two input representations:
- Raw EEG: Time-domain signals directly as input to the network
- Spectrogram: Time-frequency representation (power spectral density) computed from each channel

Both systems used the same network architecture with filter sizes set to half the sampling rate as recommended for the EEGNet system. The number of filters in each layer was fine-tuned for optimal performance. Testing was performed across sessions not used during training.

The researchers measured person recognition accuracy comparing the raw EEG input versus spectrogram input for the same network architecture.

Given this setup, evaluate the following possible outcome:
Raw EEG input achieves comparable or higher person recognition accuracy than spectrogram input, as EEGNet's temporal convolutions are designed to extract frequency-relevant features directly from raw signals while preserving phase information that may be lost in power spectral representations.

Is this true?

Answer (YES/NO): NO